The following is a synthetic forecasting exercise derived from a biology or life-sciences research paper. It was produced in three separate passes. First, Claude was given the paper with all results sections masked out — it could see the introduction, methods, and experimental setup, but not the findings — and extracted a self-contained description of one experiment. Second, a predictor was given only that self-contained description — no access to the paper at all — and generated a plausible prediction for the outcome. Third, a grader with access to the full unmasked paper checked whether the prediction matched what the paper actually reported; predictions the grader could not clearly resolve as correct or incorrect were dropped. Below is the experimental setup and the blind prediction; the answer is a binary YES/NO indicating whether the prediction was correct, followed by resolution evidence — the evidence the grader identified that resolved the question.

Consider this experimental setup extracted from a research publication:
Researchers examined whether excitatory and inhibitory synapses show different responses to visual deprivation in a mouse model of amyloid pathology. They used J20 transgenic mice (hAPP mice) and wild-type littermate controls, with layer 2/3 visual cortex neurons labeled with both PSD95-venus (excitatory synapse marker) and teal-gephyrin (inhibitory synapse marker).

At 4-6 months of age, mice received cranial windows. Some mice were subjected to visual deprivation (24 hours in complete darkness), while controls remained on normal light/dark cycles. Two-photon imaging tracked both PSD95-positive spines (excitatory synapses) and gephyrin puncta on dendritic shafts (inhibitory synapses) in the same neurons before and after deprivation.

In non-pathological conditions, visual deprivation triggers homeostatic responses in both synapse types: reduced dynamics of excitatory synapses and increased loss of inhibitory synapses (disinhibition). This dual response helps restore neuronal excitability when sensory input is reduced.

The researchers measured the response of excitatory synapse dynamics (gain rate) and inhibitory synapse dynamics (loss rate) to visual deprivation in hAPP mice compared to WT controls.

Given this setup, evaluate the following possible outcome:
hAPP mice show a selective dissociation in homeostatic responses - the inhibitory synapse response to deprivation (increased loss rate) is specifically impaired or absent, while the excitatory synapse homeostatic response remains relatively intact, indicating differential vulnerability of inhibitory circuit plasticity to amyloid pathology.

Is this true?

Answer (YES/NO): YES